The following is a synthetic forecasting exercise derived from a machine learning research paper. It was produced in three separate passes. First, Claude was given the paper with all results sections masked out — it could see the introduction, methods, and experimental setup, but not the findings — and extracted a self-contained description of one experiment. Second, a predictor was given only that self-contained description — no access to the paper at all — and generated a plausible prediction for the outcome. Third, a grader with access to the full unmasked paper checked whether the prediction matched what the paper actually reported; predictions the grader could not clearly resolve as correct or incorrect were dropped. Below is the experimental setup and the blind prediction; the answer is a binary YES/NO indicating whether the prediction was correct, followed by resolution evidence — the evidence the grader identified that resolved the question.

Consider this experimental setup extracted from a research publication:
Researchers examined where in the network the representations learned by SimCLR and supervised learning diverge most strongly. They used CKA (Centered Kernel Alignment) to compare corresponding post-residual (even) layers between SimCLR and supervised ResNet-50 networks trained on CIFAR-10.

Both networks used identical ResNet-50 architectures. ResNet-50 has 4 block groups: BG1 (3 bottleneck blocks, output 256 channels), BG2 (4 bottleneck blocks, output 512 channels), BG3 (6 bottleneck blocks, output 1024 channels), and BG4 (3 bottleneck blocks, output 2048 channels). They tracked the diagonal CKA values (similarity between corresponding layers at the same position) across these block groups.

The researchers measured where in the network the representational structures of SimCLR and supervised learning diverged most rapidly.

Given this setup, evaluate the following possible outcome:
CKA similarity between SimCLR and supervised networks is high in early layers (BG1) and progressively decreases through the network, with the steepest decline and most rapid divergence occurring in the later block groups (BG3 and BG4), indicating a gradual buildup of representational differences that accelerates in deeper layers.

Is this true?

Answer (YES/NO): NO